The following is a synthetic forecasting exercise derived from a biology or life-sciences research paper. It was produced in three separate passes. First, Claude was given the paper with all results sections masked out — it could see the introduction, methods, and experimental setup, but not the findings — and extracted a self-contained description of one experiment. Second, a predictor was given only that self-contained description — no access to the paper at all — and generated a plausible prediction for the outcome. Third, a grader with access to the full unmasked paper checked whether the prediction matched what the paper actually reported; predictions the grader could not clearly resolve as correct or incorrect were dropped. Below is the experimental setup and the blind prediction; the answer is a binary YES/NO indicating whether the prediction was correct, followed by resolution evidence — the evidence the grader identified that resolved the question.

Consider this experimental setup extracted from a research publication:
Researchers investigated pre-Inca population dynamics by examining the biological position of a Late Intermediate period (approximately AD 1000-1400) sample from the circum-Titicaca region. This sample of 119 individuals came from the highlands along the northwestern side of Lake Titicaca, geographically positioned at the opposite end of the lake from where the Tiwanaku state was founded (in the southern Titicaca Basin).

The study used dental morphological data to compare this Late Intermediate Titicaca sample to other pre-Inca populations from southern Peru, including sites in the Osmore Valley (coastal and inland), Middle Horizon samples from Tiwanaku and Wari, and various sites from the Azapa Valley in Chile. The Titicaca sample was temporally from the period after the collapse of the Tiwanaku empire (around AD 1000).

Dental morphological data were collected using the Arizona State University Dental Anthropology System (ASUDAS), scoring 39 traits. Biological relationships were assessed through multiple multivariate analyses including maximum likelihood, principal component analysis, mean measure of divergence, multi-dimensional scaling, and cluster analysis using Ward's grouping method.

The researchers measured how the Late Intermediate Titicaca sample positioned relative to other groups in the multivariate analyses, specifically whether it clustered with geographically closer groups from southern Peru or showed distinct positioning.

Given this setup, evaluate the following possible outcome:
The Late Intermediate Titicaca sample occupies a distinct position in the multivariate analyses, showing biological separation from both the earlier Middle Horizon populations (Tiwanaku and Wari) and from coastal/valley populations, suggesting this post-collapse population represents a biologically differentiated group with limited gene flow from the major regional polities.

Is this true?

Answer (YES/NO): NO